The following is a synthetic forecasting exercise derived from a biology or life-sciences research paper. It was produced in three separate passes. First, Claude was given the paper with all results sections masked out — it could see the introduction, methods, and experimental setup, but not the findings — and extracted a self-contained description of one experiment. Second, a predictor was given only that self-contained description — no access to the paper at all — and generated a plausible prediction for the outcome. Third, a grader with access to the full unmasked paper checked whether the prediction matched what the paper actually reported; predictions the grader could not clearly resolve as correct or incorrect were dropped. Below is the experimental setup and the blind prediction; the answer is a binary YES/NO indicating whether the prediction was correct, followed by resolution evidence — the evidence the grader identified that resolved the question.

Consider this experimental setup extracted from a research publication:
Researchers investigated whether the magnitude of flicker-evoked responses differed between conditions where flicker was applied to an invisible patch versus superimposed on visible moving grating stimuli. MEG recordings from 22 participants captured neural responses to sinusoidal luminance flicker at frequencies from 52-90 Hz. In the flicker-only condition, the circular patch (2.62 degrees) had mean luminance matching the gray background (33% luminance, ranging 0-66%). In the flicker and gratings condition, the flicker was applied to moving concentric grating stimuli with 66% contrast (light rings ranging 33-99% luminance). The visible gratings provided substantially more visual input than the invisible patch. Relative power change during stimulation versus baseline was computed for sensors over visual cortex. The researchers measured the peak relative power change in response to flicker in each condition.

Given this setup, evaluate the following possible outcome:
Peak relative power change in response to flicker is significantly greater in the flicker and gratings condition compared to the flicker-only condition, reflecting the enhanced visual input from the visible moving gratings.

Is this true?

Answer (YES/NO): YES